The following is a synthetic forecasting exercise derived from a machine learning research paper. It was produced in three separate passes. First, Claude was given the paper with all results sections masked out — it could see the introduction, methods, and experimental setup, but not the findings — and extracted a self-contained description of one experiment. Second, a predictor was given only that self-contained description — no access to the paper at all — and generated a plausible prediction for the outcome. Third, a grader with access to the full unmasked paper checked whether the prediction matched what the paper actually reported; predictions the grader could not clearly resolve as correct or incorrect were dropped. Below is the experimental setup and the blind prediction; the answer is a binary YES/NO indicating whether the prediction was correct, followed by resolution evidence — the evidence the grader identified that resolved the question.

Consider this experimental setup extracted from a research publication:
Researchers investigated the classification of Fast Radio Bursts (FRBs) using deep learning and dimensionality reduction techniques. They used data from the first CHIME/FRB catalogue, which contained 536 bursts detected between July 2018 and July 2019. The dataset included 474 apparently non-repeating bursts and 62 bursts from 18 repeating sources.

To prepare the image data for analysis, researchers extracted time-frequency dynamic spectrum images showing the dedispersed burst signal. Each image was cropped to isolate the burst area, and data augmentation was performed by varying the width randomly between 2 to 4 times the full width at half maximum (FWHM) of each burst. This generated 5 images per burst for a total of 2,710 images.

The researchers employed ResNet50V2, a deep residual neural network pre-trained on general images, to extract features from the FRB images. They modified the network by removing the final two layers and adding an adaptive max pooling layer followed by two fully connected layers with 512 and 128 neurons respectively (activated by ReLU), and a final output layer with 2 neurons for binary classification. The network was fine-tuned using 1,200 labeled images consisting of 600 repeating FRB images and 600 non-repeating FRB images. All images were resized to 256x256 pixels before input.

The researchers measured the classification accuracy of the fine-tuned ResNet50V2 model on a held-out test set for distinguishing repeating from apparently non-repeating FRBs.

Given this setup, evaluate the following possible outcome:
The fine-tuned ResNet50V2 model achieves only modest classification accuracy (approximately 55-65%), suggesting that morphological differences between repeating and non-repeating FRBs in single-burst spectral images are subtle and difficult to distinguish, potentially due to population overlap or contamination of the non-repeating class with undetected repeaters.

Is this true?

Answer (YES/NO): NO